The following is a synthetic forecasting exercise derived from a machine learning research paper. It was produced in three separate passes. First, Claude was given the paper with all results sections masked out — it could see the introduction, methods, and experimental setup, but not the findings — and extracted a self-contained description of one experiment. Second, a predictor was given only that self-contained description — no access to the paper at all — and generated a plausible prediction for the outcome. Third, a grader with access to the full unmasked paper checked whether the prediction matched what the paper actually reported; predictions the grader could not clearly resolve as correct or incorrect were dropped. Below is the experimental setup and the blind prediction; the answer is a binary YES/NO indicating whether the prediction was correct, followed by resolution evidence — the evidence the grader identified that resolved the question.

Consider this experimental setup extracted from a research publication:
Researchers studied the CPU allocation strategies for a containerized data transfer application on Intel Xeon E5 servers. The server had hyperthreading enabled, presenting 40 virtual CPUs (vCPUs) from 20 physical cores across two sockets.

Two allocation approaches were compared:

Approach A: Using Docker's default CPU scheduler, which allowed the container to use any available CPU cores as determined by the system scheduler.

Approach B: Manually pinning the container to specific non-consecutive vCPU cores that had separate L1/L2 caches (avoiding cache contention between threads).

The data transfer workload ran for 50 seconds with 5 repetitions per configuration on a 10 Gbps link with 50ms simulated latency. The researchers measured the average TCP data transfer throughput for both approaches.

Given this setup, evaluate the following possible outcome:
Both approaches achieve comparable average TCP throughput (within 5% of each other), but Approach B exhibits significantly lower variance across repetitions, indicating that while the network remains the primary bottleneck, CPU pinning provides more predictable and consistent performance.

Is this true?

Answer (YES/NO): NO